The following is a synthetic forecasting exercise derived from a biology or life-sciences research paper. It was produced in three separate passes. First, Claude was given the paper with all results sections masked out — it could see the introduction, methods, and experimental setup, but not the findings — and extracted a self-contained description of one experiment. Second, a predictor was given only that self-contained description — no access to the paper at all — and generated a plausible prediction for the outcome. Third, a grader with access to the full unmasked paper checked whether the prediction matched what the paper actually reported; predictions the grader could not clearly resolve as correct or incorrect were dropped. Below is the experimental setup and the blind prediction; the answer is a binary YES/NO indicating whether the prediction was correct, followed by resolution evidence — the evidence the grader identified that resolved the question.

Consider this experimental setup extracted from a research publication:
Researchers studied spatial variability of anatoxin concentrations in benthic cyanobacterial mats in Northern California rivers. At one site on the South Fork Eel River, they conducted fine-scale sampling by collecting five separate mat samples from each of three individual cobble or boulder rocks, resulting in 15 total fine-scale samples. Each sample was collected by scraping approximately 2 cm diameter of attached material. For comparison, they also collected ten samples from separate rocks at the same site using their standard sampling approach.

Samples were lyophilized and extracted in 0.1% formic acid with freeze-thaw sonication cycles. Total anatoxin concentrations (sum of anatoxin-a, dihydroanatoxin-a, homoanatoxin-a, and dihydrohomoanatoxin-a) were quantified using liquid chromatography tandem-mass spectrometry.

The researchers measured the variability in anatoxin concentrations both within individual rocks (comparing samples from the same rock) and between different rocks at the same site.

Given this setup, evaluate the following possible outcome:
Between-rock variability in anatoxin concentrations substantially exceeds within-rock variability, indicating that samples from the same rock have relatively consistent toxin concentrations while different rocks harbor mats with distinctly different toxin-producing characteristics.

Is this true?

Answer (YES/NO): NO